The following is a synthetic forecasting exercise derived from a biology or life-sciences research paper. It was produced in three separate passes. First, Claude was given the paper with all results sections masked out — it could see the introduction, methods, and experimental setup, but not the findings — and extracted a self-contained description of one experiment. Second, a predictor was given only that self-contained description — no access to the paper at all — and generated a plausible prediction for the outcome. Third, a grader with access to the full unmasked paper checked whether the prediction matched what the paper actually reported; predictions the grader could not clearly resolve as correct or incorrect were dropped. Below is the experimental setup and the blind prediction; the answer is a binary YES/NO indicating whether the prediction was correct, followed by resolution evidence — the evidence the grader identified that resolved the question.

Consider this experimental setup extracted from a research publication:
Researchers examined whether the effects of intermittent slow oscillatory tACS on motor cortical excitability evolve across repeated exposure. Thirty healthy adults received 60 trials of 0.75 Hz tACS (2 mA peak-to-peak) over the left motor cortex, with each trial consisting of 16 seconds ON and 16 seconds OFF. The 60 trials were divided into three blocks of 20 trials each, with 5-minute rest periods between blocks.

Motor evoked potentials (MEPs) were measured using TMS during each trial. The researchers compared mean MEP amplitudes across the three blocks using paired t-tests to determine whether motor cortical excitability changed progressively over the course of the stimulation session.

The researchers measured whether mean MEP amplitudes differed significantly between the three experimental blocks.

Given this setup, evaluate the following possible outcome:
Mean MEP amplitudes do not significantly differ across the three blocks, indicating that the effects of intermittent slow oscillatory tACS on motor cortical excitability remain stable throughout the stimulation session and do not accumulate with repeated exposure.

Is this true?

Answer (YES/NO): NO